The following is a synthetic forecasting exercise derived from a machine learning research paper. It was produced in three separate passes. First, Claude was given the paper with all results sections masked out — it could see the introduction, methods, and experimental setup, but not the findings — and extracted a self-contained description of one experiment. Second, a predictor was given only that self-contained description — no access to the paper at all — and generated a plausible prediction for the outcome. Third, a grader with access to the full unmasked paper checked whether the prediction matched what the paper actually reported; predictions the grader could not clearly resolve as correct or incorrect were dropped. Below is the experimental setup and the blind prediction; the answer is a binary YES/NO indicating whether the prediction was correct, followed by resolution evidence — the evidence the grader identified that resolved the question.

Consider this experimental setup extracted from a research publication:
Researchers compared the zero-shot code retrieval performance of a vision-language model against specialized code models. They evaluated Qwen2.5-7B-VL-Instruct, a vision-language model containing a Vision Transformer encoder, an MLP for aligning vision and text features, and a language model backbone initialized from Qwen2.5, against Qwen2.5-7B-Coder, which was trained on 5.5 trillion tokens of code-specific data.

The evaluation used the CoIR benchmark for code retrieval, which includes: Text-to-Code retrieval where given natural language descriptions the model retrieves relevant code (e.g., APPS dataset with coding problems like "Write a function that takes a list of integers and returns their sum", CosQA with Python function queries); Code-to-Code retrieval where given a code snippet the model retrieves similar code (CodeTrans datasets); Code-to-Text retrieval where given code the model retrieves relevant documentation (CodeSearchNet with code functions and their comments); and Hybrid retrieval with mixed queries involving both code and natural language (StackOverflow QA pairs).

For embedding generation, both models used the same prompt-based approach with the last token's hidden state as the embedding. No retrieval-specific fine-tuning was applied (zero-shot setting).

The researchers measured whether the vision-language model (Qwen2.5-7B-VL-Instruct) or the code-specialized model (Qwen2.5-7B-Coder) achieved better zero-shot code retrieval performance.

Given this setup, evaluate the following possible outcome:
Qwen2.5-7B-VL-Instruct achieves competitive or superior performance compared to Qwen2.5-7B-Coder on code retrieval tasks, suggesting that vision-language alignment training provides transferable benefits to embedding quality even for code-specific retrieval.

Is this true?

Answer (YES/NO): YES